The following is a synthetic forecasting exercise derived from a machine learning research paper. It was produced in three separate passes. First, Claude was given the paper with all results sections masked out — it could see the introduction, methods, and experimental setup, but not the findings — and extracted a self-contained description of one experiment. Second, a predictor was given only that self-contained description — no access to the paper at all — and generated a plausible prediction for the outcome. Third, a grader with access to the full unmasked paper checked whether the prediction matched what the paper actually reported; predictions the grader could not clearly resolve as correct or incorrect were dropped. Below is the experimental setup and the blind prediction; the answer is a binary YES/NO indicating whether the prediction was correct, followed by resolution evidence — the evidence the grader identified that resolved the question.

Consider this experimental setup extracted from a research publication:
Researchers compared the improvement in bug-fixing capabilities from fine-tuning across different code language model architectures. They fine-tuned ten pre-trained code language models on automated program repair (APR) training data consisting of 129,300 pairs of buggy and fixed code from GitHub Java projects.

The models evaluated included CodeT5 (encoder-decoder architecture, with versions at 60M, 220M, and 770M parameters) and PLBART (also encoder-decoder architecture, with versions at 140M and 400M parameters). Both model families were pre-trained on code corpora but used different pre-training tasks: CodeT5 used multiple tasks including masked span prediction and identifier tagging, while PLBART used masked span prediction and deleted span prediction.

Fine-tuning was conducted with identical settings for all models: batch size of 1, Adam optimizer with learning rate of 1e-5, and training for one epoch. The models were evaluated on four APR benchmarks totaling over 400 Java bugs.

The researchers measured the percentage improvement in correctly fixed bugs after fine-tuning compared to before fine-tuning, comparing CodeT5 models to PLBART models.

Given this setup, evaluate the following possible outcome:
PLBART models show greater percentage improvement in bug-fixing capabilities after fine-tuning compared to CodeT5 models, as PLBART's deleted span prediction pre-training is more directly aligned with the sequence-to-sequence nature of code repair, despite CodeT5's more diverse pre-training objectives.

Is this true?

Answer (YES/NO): NO